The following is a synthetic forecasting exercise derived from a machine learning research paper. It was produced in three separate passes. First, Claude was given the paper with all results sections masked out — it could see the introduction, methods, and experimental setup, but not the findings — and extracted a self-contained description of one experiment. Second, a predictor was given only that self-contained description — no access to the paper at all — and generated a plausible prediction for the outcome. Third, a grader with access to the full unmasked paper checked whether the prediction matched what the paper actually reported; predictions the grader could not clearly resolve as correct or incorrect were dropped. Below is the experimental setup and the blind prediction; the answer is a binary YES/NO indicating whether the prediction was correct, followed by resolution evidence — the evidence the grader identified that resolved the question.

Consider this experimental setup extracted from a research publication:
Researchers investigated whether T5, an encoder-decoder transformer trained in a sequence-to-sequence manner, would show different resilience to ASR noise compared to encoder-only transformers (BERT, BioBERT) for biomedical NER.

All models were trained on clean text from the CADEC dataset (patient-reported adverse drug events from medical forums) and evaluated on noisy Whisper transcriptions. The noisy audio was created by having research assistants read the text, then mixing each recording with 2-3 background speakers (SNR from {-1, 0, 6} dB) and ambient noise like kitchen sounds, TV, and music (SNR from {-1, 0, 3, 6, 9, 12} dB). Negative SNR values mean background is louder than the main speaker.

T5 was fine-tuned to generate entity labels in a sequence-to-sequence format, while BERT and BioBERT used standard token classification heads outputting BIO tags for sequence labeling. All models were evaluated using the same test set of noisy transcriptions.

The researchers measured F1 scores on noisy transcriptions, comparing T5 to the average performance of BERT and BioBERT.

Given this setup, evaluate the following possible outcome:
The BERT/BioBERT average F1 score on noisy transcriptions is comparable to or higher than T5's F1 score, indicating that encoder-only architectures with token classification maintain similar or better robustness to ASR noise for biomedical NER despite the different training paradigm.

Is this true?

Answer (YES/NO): NO